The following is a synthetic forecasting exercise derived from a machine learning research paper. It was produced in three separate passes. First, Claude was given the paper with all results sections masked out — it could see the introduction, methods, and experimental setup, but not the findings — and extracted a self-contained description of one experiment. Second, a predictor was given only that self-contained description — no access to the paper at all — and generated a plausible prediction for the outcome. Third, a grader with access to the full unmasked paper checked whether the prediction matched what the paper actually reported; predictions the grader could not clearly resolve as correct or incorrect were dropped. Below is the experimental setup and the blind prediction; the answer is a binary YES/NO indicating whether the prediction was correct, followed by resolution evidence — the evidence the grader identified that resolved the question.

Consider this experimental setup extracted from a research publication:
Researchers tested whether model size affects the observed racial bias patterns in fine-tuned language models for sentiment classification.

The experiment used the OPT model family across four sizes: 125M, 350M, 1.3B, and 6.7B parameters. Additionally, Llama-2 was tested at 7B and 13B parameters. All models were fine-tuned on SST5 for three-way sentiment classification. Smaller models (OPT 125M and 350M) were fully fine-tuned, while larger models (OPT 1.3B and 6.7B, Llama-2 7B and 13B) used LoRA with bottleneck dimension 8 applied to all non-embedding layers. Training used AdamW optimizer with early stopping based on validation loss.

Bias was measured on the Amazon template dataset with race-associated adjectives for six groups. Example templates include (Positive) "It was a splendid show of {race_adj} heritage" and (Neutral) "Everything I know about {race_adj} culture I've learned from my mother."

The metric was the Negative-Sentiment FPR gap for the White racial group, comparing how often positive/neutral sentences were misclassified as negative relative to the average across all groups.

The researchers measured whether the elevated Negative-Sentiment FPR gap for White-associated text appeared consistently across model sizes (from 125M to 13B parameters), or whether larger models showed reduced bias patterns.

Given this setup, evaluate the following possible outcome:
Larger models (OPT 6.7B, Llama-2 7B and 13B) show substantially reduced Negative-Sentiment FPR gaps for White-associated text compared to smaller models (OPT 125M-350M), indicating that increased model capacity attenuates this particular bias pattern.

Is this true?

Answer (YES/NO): NO